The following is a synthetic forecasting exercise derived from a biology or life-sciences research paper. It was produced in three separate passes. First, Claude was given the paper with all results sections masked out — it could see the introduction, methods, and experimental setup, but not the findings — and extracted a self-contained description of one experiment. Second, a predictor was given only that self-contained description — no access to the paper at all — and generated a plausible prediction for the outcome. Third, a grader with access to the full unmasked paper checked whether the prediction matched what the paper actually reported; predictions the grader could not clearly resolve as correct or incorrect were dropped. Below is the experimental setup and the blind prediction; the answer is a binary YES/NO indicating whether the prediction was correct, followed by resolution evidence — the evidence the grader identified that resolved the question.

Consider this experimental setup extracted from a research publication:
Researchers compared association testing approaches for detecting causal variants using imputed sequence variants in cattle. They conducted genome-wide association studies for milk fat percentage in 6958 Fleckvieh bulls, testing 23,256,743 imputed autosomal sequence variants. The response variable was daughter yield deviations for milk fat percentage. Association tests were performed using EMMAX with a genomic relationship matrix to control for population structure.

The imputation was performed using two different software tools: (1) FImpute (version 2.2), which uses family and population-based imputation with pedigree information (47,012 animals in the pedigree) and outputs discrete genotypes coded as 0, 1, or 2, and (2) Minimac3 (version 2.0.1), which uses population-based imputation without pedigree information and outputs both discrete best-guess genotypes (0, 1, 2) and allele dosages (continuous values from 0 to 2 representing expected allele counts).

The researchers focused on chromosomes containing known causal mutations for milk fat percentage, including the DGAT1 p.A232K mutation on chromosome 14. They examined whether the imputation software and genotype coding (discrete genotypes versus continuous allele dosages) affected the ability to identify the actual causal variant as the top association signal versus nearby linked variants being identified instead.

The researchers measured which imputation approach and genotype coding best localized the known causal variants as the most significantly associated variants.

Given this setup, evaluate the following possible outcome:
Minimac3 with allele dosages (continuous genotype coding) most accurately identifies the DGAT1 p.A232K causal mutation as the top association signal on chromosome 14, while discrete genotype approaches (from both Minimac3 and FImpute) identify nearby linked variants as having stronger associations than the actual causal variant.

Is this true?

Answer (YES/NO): NO